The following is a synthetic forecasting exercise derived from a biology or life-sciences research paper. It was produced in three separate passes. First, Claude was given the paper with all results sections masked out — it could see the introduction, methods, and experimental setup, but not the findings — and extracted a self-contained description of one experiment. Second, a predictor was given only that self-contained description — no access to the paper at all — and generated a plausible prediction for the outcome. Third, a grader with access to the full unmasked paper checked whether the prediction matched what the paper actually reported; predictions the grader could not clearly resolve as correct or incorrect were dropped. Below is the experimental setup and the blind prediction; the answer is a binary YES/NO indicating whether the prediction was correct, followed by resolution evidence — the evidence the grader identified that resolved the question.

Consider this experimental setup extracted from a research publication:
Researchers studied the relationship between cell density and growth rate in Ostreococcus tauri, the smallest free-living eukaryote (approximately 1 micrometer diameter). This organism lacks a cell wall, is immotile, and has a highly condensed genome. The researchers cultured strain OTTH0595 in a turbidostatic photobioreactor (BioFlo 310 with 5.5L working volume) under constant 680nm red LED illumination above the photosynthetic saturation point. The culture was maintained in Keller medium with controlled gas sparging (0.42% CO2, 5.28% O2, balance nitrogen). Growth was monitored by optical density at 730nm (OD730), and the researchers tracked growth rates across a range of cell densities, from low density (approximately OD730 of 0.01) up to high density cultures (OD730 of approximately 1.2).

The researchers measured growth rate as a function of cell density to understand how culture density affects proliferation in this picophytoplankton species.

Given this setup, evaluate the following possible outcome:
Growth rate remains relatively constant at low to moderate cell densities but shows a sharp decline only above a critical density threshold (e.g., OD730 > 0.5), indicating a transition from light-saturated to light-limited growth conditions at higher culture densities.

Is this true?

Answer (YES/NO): NO